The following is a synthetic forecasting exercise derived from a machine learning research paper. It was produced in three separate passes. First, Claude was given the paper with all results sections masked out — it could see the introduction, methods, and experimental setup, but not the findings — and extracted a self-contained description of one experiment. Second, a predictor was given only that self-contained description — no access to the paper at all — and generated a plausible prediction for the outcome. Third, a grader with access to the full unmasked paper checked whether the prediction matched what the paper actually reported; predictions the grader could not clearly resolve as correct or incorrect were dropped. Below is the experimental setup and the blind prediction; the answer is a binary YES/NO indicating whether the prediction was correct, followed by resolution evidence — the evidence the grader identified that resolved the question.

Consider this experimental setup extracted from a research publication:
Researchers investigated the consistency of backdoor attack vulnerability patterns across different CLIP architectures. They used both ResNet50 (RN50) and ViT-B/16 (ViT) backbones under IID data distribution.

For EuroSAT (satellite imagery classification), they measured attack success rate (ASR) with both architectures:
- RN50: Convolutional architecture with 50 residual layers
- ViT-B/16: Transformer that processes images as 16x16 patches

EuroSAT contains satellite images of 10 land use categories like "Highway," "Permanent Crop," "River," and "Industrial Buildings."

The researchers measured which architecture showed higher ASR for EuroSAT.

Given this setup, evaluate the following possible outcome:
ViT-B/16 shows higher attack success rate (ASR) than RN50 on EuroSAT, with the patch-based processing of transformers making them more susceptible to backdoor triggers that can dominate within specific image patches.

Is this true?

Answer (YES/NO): YES